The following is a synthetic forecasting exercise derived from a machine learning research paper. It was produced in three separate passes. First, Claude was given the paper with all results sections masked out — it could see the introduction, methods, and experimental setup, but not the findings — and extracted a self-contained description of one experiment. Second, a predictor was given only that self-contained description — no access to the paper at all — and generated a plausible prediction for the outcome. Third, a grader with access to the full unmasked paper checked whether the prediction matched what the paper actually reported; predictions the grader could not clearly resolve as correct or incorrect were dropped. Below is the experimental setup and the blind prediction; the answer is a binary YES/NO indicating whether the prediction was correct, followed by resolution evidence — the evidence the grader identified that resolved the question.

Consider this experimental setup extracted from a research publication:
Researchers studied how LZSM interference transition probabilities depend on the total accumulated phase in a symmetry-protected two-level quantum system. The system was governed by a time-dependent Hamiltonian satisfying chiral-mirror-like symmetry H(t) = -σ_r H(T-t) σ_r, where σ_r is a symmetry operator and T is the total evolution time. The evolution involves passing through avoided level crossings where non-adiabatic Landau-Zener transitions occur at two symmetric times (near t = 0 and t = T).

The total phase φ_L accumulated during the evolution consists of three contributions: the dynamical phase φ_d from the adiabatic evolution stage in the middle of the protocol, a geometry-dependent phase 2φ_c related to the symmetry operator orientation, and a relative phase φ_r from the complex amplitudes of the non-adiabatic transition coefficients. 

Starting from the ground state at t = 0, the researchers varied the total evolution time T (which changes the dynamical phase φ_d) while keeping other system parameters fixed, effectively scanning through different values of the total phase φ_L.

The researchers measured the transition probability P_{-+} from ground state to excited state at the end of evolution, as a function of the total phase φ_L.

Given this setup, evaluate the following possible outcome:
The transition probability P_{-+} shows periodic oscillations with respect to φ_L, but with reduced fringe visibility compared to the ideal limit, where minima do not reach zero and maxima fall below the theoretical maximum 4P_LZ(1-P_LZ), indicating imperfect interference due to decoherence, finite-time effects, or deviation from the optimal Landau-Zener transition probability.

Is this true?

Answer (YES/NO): NO